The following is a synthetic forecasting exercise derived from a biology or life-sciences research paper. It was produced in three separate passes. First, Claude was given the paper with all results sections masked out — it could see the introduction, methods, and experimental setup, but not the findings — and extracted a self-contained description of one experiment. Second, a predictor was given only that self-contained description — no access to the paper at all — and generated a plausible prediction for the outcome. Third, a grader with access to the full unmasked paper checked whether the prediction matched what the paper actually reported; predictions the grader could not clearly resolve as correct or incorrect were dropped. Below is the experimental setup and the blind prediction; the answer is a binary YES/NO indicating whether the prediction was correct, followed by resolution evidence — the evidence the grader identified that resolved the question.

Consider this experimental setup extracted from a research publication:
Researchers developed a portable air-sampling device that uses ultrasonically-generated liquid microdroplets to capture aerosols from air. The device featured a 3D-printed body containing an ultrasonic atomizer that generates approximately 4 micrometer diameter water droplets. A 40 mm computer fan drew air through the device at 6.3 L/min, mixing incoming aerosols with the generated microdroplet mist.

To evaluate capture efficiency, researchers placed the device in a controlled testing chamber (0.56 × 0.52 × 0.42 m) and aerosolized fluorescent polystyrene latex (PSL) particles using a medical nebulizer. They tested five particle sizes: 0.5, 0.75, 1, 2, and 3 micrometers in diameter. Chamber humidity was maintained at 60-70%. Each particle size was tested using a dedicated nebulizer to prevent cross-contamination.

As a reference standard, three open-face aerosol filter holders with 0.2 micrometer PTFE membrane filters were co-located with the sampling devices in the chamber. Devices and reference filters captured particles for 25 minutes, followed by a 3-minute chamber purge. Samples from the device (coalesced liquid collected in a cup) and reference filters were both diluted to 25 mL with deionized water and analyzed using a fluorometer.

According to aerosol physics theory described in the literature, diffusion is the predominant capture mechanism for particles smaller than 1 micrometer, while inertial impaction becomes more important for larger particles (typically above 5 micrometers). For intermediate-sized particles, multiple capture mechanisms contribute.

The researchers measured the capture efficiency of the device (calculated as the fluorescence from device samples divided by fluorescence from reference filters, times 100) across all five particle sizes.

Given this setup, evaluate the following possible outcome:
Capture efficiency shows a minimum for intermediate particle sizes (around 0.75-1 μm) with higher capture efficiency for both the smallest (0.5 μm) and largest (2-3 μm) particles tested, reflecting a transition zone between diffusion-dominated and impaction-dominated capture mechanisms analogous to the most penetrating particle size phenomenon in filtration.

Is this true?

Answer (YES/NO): NO